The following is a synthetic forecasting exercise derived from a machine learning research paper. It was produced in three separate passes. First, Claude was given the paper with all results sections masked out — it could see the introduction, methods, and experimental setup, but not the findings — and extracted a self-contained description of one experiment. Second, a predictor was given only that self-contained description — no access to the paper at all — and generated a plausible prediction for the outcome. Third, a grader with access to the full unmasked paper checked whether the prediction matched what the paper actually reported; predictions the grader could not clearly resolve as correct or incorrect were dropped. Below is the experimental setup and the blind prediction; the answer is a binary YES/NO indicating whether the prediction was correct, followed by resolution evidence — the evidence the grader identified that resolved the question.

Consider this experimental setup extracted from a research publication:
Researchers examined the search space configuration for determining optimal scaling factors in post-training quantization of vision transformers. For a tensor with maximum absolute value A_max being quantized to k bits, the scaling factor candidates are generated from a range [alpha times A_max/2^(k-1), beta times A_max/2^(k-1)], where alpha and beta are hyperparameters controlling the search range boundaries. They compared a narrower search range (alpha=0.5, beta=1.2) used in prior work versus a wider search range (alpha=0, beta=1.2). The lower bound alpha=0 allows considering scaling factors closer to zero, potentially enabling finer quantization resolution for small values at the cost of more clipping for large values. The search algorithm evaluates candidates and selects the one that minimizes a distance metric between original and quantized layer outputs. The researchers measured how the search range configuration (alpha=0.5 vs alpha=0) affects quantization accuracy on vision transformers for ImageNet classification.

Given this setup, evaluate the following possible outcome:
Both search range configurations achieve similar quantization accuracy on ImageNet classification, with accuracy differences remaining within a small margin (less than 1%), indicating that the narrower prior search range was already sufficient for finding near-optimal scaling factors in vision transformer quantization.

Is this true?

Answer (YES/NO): NO